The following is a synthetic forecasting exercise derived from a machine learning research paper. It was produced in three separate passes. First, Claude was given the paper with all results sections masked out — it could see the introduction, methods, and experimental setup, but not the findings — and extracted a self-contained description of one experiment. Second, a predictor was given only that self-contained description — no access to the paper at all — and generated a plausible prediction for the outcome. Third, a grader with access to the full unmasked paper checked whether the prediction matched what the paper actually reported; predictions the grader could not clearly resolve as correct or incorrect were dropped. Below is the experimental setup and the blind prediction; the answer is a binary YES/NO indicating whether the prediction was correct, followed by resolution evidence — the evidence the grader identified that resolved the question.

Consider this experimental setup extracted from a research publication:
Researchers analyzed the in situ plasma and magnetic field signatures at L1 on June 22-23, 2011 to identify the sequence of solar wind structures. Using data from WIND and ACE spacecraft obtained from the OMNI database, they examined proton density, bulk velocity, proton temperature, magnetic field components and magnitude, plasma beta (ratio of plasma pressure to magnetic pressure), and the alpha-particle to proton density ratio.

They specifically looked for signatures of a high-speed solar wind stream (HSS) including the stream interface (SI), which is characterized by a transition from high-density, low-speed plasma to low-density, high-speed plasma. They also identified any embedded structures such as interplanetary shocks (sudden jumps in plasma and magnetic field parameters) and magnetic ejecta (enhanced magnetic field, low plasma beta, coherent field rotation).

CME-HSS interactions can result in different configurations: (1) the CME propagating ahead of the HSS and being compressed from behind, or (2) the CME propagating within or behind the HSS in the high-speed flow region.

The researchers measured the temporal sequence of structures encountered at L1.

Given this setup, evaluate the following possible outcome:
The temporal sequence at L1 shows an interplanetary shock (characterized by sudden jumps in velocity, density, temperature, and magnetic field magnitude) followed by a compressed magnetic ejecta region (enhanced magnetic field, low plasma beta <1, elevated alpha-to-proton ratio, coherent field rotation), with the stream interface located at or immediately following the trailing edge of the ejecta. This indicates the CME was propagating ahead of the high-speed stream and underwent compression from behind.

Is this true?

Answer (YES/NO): NO